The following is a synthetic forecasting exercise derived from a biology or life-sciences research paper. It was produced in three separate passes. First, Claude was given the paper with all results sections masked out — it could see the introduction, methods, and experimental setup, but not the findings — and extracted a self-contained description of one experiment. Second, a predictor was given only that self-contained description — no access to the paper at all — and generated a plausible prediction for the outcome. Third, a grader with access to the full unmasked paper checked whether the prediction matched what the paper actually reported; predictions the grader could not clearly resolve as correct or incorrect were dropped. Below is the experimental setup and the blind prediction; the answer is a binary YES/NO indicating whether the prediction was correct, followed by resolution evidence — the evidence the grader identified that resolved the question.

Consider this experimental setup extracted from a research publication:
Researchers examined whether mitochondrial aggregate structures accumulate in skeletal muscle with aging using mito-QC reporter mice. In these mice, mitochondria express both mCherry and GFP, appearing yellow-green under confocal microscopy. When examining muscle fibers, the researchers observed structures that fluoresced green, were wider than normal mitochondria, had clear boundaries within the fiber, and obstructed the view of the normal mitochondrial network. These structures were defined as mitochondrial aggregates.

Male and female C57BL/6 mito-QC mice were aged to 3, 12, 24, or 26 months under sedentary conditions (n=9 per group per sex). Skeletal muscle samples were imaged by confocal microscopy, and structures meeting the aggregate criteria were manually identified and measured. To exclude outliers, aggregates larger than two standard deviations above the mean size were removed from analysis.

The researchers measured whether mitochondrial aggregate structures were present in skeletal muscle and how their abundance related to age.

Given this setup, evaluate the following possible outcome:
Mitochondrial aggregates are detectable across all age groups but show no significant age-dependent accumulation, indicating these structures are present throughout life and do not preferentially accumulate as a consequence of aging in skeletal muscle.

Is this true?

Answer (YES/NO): NO